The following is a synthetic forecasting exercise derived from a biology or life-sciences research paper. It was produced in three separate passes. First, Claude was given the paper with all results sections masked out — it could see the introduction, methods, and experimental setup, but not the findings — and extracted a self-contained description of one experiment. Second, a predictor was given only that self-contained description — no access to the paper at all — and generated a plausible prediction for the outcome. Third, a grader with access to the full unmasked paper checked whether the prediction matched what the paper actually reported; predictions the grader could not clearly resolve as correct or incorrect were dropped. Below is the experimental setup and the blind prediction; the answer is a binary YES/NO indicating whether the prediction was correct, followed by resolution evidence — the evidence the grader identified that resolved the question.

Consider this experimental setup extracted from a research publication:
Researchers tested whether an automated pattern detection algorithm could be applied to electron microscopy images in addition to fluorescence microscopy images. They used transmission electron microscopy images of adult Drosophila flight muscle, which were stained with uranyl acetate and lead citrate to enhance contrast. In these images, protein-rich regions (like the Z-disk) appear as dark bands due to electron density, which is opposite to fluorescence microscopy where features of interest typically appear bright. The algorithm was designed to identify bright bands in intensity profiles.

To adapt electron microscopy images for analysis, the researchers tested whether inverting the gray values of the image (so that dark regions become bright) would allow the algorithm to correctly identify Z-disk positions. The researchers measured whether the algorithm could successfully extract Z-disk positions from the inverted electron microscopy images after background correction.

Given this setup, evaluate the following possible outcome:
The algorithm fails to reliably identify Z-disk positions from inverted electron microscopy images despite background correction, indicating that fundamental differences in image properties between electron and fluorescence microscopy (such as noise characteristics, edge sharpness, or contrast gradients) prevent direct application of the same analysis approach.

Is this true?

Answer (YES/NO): NO